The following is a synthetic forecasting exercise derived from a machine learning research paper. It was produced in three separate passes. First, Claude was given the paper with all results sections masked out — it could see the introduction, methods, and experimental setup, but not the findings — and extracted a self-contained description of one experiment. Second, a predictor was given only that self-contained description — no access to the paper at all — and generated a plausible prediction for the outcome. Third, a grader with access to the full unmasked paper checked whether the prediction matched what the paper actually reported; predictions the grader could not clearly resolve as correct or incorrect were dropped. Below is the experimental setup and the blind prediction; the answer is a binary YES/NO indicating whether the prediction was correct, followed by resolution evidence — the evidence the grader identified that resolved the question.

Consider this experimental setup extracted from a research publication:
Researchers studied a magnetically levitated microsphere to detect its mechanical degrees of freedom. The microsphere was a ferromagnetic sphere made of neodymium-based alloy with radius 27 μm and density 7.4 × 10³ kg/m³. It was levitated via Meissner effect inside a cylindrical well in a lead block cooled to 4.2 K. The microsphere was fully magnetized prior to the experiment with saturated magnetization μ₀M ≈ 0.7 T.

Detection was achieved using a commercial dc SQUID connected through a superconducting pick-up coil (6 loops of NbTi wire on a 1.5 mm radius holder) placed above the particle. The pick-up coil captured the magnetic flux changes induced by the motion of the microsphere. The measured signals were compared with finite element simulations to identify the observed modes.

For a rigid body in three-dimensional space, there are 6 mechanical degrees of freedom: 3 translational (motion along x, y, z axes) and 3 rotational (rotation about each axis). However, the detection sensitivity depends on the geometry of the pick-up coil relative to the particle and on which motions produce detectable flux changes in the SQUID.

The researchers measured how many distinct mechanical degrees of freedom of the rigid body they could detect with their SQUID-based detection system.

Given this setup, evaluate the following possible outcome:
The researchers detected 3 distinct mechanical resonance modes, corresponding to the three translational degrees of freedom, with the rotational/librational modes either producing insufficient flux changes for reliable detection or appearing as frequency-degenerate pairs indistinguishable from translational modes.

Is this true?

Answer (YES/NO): NO